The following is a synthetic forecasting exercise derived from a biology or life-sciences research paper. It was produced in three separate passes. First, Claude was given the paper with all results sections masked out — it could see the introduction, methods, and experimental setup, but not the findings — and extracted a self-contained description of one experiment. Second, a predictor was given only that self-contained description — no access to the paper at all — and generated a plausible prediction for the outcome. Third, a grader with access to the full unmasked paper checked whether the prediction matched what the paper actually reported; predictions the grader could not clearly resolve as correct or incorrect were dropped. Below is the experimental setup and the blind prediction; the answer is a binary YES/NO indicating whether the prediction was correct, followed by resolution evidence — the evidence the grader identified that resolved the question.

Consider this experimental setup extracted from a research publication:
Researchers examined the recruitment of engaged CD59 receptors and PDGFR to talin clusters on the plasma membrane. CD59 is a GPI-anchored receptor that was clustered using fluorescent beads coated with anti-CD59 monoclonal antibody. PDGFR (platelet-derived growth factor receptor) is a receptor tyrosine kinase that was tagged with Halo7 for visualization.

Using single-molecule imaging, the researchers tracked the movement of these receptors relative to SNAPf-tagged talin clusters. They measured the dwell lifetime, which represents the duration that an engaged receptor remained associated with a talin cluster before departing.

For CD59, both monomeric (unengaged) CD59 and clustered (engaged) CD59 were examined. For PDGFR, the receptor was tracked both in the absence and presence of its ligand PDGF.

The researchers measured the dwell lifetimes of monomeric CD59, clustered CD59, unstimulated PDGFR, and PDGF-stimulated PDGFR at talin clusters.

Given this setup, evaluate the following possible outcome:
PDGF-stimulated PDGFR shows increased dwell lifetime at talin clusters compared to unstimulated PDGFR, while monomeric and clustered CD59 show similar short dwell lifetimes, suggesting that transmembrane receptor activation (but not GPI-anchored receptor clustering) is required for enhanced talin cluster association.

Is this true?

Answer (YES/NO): NO